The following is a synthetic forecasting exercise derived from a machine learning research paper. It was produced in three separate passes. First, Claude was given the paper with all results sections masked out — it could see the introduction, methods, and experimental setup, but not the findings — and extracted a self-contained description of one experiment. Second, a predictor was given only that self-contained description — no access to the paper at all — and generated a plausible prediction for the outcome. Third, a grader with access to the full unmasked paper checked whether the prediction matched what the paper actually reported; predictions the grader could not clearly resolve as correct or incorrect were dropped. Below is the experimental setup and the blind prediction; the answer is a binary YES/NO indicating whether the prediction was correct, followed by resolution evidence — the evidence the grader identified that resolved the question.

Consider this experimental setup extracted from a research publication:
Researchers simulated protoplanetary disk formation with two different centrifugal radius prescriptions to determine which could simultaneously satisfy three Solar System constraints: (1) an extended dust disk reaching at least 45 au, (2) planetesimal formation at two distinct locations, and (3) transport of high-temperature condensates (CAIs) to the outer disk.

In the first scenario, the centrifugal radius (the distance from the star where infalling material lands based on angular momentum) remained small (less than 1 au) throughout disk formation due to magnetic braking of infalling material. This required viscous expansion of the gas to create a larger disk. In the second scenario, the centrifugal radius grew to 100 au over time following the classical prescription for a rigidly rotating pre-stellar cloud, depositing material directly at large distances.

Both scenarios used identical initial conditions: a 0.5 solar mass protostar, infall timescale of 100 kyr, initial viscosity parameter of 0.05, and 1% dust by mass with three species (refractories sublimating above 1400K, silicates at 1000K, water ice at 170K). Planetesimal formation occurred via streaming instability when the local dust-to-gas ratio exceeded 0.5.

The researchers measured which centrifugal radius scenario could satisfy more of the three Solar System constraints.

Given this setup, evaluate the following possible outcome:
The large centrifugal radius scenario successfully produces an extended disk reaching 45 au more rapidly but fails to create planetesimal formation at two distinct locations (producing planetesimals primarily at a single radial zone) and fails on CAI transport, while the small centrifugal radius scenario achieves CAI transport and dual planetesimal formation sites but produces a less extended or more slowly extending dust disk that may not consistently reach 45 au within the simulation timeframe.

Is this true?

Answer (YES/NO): NO